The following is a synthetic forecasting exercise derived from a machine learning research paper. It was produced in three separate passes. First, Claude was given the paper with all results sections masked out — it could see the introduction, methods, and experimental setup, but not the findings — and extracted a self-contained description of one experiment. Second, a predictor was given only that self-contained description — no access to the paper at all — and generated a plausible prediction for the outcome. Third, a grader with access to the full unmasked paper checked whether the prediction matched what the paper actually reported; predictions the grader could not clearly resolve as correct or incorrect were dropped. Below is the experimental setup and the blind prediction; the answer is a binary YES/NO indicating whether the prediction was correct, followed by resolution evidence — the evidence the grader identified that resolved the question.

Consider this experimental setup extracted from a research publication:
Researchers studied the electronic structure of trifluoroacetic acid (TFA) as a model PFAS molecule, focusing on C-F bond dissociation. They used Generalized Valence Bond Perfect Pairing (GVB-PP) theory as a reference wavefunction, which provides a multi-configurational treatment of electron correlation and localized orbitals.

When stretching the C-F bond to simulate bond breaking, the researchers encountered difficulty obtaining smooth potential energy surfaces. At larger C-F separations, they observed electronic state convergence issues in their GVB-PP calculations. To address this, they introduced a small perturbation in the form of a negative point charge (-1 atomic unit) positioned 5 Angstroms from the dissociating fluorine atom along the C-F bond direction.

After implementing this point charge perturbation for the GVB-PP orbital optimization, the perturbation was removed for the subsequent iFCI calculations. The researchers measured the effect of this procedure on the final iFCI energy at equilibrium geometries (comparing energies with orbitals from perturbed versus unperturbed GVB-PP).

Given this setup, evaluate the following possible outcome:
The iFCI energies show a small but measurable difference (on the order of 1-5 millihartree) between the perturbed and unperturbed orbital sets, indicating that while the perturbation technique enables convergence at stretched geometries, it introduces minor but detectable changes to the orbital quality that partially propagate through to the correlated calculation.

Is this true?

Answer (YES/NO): NO